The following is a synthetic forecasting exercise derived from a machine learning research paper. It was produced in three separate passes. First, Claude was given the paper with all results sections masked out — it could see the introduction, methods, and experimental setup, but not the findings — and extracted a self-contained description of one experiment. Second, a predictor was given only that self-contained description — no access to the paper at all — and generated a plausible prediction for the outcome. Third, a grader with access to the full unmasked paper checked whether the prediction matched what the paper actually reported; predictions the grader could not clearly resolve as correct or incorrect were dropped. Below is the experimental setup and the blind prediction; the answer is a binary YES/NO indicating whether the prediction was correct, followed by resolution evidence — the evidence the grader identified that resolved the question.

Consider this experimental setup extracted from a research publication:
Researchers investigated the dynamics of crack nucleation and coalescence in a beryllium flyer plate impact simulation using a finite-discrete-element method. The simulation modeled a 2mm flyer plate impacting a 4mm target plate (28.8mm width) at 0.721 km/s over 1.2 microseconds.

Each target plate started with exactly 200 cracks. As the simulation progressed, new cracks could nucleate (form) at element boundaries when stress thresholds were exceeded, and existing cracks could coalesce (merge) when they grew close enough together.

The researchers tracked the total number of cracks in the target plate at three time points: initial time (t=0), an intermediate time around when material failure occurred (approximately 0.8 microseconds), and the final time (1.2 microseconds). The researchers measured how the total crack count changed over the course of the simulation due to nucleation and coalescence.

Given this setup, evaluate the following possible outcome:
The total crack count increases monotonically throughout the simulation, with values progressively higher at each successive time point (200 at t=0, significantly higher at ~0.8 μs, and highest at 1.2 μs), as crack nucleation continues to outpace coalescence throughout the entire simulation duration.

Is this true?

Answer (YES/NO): NO